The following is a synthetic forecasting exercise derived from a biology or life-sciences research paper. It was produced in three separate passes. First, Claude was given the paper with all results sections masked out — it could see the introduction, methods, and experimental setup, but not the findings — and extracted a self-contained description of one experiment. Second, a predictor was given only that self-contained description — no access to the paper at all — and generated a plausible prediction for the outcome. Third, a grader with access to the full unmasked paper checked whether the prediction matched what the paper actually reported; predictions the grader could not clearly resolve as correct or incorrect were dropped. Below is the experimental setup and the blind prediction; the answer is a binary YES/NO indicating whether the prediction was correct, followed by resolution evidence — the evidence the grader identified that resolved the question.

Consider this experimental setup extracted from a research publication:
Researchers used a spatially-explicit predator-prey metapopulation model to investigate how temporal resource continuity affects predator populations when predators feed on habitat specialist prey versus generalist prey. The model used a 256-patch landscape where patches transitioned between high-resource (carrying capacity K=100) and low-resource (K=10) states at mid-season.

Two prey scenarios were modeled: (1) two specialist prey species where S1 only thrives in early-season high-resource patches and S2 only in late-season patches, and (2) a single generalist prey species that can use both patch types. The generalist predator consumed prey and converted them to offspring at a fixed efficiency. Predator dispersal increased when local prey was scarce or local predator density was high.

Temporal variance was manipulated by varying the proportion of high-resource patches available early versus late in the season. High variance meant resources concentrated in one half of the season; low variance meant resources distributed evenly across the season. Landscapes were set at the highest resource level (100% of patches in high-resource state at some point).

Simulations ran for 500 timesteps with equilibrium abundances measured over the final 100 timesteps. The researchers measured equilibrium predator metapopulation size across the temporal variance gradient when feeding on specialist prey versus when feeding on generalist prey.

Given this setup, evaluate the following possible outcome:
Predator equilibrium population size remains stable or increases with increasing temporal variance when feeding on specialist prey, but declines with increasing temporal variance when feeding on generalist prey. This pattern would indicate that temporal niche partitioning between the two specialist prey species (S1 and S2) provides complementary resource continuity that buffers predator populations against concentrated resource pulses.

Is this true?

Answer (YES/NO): NO